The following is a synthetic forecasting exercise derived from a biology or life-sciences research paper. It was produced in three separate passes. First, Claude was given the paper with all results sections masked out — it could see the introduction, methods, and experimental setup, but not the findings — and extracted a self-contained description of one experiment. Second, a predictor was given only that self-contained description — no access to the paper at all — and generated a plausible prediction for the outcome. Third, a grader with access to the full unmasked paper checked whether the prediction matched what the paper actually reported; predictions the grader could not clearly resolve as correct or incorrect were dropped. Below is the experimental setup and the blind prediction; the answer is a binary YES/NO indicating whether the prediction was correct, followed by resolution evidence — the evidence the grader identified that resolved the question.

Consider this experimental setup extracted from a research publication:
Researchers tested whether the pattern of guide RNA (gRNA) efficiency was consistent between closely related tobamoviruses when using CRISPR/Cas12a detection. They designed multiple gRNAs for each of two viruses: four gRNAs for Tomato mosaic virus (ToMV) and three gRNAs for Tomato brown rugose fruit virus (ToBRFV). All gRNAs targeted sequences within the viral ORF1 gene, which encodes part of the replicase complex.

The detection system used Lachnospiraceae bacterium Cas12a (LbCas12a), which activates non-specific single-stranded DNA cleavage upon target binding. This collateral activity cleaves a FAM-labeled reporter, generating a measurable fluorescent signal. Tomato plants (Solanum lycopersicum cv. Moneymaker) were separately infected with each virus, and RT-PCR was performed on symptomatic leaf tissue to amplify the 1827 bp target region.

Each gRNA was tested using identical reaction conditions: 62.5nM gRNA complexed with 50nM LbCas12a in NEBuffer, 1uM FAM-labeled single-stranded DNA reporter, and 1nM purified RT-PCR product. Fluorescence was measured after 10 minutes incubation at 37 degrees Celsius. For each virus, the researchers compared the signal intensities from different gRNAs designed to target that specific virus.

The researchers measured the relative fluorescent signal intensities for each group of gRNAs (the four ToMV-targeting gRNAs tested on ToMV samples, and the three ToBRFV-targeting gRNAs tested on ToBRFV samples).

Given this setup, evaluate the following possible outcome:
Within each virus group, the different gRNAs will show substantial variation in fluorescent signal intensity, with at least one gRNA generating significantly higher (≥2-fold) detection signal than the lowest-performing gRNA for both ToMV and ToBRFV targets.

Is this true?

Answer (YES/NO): YES